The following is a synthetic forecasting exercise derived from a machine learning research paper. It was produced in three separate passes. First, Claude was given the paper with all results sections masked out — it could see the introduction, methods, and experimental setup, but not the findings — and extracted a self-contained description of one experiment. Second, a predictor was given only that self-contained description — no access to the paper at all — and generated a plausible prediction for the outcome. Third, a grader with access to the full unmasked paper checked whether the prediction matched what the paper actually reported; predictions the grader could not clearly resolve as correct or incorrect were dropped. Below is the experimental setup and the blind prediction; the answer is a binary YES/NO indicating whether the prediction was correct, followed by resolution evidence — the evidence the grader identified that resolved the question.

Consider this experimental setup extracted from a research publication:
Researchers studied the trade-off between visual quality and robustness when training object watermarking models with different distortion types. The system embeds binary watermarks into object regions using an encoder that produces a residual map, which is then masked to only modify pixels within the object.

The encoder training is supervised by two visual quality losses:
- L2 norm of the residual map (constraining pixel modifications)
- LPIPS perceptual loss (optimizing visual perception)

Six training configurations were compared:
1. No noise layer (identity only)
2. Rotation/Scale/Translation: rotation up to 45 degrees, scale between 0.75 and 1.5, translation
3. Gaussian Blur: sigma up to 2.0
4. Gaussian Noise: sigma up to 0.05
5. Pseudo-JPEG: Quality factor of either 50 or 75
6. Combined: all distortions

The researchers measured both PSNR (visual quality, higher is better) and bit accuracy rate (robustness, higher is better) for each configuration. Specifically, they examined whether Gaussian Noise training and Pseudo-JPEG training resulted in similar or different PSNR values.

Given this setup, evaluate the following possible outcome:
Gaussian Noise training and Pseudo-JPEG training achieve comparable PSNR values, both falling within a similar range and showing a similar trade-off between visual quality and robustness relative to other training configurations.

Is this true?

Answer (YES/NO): YES